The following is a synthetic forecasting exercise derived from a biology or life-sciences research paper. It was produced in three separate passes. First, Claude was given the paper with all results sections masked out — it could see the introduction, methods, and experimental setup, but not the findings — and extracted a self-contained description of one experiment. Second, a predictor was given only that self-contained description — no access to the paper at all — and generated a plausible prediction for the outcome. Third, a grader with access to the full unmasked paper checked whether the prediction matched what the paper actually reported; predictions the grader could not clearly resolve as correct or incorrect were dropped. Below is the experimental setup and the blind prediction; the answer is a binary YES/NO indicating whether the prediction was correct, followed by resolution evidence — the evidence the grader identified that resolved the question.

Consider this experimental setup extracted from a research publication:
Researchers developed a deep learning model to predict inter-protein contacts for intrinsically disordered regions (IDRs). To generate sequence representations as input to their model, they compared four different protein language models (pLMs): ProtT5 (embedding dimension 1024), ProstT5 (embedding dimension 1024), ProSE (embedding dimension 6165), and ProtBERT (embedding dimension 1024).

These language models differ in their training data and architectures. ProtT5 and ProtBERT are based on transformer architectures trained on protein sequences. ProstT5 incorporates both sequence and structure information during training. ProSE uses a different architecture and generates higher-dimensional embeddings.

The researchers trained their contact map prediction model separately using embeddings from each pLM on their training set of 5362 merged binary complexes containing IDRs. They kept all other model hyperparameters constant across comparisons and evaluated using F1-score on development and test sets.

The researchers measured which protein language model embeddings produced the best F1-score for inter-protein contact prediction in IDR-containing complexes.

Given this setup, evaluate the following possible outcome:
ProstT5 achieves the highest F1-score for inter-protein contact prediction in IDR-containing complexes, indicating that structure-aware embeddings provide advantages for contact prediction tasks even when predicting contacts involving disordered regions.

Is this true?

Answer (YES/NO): NO